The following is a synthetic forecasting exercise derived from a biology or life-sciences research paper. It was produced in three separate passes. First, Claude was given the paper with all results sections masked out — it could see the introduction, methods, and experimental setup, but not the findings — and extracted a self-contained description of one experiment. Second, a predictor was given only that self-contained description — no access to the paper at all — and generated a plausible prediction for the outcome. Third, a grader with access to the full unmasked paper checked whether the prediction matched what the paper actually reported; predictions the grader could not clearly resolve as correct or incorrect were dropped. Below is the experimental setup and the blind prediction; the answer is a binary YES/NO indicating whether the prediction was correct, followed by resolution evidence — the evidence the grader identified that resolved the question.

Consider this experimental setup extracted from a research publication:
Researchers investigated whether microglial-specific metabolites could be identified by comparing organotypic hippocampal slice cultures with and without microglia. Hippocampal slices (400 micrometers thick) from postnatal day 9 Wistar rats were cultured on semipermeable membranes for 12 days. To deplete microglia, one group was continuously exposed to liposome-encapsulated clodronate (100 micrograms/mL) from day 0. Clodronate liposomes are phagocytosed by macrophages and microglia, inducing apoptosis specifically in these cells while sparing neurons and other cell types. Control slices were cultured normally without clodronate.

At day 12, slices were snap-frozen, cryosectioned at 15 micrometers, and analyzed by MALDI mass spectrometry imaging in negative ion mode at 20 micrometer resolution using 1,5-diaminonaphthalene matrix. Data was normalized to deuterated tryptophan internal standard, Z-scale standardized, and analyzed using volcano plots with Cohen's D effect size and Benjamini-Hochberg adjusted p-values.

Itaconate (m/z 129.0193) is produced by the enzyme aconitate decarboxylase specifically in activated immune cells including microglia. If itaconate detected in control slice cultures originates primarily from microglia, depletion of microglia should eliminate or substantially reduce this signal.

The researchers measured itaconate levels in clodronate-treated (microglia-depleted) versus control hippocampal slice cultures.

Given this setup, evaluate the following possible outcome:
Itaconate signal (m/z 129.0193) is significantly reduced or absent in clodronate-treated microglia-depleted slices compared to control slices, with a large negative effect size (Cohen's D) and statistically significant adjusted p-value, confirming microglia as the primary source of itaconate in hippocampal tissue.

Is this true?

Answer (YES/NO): NO